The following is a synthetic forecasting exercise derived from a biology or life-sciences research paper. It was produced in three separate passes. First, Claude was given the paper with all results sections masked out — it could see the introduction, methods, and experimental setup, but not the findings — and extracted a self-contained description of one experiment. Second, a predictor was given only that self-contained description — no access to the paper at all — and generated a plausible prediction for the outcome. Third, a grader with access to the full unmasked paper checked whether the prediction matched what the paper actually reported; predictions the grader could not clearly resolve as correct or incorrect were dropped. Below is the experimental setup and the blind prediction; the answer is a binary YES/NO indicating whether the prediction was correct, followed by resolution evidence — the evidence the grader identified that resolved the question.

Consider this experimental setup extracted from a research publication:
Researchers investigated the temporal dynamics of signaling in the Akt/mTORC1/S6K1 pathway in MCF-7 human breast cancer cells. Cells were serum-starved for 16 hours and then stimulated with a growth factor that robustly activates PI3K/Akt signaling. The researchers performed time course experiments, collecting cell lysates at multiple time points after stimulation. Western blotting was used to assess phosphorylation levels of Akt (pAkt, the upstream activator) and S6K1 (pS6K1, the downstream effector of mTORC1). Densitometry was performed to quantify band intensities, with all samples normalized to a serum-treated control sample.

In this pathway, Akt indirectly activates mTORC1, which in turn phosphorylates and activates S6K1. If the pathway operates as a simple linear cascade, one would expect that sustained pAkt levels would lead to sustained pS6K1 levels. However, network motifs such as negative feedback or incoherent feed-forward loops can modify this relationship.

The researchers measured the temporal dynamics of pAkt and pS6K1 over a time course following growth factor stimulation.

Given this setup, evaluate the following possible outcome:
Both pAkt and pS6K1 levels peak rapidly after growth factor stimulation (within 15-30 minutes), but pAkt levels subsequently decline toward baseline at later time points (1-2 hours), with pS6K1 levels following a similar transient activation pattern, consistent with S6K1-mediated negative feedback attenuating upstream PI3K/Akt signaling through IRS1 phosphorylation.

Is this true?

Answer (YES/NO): NO